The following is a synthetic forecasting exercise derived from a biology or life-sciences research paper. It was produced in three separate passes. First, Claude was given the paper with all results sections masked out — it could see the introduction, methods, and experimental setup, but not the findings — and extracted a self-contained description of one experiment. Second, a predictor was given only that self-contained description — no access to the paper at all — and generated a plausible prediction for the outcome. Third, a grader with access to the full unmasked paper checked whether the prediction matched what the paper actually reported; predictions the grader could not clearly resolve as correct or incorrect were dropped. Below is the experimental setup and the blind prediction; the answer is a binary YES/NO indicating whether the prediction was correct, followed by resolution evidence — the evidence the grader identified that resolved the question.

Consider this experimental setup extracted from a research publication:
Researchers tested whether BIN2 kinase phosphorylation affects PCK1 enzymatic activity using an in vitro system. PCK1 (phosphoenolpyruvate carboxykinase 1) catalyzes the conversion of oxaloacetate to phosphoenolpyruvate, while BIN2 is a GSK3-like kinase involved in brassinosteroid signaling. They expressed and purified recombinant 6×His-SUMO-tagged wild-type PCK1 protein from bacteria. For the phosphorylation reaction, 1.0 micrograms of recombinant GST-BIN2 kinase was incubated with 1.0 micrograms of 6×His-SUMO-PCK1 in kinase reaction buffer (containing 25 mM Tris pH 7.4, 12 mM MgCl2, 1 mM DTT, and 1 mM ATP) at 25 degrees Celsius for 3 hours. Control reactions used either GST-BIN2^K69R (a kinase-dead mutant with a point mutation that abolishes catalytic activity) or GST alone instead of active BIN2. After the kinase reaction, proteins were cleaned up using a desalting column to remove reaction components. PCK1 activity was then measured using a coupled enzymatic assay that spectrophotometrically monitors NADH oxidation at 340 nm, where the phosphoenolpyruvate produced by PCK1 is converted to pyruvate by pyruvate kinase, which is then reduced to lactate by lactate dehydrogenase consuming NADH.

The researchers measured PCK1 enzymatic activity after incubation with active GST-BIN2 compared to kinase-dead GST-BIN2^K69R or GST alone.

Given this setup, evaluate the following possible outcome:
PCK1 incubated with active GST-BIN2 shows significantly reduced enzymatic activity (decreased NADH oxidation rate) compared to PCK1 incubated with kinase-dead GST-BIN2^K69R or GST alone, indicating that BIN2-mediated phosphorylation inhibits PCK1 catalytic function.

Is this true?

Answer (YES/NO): YES